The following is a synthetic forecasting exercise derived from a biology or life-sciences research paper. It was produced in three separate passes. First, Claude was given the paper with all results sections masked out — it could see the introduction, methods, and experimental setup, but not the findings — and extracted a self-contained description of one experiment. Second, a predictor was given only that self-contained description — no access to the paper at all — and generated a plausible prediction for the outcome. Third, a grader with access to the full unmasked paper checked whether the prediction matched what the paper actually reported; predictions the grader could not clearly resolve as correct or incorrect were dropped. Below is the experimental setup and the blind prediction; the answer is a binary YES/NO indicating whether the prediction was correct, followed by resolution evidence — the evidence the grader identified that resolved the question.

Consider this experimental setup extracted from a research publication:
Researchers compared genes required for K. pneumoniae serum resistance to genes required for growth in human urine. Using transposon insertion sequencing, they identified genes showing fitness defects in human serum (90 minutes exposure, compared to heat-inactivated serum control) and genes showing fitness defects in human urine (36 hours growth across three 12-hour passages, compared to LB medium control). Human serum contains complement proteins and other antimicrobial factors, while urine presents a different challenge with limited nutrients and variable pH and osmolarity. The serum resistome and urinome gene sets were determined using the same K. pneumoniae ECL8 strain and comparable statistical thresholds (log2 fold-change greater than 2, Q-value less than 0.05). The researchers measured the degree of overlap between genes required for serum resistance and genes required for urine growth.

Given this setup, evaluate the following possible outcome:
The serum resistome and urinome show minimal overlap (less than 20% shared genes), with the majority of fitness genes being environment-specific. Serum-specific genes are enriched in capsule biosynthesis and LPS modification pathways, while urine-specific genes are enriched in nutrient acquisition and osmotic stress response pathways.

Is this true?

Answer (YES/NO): NO